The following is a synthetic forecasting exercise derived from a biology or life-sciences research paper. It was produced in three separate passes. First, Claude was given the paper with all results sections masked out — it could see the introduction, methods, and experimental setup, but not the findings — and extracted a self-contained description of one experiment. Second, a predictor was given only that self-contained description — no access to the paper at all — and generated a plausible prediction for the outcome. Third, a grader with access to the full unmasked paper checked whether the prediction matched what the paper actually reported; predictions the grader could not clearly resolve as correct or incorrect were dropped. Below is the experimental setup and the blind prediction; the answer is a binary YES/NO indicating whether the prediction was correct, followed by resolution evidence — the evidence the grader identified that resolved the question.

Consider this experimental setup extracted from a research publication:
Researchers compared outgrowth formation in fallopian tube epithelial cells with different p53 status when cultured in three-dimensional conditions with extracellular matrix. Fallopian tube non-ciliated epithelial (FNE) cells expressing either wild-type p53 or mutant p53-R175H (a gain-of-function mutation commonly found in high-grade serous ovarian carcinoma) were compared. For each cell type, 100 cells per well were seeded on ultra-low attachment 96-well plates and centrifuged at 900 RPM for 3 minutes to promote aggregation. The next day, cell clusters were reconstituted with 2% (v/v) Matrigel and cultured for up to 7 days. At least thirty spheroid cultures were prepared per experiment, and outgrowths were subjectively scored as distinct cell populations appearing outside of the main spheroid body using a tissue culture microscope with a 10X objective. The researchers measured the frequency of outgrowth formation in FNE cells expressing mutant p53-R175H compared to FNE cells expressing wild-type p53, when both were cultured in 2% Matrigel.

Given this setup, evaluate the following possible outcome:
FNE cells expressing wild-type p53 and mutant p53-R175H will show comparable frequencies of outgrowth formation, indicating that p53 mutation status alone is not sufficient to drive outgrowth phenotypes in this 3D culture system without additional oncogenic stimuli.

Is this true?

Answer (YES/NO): NO